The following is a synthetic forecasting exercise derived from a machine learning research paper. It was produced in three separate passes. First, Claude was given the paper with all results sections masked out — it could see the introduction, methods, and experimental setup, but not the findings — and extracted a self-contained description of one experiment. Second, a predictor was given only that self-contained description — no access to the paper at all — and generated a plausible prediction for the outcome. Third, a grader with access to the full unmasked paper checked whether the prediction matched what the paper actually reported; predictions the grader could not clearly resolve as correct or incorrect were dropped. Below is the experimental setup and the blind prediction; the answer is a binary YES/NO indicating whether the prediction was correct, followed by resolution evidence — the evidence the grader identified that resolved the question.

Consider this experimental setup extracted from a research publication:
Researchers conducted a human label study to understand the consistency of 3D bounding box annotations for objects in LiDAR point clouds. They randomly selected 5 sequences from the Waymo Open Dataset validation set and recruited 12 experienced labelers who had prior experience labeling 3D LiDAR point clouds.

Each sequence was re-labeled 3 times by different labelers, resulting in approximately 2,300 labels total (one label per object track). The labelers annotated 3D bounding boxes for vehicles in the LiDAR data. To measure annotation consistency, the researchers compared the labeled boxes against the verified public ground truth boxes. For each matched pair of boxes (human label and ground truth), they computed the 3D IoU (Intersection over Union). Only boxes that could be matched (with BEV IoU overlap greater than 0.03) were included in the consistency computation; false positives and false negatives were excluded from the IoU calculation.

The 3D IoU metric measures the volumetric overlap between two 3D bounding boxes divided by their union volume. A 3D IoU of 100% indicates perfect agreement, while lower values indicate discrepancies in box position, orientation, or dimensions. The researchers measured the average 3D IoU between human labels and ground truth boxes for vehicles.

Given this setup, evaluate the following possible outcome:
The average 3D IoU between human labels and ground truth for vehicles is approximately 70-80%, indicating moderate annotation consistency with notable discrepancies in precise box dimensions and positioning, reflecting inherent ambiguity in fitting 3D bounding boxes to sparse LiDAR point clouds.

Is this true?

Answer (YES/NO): NO